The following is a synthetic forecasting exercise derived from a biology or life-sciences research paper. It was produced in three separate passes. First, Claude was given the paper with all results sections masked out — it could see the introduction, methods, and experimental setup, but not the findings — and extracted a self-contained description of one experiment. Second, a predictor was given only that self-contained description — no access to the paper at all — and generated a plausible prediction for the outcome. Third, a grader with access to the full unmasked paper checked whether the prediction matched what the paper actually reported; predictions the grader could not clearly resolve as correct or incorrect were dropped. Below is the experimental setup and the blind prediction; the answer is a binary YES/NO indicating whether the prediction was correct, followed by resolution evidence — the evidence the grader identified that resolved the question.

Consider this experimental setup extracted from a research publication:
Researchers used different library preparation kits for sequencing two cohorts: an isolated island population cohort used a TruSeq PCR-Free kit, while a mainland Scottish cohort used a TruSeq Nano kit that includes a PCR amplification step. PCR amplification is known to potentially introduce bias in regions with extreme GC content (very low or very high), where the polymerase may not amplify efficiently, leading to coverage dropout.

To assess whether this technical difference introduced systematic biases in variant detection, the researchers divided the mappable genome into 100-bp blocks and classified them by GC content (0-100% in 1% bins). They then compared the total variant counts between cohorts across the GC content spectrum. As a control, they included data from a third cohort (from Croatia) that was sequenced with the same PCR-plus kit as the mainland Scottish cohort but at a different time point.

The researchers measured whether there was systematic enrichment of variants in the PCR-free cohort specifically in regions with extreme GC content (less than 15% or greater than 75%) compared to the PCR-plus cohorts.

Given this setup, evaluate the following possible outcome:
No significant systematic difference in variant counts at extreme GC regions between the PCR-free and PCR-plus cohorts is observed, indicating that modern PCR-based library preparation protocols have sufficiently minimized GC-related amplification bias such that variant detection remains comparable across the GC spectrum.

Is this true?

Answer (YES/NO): NO